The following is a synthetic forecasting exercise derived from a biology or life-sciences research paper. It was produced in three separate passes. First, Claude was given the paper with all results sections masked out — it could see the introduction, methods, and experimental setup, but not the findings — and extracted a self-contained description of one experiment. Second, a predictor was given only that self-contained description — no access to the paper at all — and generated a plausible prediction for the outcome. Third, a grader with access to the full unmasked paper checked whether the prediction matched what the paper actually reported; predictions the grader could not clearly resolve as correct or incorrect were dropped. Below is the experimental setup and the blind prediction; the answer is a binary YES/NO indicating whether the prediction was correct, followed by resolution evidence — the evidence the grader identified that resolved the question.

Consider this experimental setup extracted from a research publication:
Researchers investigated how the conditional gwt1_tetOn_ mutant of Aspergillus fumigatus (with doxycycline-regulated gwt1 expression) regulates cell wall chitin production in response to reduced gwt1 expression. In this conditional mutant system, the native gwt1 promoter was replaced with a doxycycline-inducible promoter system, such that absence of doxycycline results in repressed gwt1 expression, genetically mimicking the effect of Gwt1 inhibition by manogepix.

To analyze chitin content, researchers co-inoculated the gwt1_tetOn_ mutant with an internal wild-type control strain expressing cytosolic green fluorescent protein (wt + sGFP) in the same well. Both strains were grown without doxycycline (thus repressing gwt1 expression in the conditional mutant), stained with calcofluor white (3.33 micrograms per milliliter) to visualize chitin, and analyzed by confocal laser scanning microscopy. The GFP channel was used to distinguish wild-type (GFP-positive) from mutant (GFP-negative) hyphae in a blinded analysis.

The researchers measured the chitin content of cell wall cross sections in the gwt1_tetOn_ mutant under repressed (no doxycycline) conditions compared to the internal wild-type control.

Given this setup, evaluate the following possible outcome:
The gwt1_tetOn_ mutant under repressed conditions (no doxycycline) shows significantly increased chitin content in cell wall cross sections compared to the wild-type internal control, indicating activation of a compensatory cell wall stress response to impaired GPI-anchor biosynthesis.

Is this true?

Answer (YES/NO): YES